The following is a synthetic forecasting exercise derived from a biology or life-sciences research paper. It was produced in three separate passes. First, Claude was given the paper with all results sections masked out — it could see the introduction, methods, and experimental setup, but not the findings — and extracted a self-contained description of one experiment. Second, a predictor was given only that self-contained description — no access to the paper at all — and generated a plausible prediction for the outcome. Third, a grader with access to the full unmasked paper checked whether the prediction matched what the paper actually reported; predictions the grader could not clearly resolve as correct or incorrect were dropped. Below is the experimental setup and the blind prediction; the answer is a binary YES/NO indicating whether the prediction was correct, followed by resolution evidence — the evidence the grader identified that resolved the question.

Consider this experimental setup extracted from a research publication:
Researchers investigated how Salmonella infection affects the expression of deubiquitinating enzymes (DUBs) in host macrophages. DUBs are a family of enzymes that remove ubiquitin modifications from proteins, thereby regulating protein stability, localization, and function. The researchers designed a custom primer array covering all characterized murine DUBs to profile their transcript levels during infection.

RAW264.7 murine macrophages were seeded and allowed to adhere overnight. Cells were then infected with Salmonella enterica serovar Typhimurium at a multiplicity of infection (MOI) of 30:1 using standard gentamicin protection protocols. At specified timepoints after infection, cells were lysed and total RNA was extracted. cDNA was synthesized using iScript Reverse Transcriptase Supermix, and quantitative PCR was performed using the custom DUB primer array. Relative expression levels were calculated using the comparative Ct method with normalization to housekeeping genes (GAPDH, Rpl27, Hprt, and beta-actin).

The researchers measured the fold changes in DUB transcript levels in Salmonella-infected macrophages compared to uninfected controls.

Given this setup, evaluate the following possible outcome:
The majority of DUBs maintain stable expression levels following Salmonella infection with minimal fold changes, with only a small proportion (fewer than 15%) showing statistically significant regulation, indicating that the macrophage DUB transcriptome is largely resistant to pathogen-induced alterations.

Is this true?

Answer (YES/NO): NO